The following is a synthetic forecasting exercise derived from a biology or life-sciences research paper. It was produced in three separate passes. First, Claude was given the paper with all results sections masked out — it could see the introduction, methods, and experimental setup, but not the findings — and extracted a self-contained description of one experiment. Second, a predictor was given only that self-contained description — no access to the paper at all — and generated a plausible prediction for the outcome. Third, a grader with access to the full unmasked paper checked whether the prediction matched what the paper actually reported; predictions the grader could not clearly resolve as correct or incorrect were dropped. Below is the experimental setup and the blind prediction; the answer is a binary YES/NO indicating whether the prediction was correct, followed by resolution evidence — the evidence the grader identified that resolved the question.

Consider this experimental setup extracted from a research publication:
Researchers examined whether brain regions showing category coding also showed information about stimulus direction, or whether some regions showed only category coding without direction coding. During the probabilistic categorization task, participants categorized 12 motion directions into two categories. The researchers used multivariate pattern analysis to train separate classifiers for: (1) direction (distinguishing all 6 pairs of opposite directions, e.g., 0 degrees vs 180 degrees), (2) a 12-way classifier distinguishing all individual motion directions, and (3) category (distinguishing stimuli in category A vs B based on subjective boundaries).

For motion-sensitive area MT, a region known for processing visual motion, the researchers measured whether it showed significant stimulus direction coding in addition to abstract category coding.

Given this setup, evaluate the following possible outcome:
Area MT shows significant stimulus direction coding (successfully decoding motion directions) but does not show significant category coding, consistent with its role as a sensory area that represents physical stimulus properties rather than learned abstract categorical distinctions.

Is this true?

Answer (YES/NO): NO